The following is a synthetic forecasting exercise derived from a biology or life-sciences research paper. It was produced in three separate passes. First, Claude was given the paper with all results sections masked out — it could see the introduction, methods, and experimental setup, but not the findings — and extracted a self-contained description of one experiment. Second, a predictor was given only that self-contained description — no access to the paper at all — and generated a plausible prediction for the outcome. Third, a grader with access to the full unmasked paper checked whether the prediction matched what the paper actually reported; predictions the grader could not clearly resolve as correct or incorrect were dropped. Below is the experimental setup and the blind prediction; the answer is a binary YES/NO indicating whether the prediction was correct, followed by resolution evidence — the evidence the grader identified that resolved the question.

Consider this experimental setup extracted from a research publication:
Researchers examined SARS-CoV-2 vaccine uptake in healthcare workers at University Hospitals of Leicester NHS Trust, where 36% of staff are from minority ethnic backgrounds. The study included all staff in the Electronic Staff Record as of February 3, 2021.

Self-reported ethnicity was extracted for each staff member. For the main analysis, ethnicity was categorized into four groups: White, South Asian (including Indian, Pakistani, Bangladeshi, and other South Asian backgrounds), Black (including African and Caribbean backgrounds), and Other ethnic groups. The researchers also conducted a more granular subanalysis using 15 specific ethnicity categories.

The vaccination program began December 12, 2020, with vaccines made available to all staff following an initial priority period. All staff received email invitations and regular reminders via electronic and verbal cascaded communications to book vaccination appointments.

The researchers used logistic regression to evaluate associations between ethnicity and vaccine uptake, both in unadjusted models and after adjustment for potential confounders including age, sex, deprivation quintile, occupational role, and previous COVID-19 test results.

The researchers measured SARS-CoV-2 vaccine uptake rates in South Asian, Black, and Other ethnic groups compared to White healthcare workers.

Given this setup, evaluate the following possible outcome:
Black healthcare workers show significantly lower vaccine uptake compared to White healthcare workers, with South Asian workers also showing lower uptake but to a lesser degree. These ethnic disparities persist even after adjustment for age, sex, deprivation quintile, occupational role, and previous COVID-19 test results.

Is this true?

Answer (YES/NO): YES